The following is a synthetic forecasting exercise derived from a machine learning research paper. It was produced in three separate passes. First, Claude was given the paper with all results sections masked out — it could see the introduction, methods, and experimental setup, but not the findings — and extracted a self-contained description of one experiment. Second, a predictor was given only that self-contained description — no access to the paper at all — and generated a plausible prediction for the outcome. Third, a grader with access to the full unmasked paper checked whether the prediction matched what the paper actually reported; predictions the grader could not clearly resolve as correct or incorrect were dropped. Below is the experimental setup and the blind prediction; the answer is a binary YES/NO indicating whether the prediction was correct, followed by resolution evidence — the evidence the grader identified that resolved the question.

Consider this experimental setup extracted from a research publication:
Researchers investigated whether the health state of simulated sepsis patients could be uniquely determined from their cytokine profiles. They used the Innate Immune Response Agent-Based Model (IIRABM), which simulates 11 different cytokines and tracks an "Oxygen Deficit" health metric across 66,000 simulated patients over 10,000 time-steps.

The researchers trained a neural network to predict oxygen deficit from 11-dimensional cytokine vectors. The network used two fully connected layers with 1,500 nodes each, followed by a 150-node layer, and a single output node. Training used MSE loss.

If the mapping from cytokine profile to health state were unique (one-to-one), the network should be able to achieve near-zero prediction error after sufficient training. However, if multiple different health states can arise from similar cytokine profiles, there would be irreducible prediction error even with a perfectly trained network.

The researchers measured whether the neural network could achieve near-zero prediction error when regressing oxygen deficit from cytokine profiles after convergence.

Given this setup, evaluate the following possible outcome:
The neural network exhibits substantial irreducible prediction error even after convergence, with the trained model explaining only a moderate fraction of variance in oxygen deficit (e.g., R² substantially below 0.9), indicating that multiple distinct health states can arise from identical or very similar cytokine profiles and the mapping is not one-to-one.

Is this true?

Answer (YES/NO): YES